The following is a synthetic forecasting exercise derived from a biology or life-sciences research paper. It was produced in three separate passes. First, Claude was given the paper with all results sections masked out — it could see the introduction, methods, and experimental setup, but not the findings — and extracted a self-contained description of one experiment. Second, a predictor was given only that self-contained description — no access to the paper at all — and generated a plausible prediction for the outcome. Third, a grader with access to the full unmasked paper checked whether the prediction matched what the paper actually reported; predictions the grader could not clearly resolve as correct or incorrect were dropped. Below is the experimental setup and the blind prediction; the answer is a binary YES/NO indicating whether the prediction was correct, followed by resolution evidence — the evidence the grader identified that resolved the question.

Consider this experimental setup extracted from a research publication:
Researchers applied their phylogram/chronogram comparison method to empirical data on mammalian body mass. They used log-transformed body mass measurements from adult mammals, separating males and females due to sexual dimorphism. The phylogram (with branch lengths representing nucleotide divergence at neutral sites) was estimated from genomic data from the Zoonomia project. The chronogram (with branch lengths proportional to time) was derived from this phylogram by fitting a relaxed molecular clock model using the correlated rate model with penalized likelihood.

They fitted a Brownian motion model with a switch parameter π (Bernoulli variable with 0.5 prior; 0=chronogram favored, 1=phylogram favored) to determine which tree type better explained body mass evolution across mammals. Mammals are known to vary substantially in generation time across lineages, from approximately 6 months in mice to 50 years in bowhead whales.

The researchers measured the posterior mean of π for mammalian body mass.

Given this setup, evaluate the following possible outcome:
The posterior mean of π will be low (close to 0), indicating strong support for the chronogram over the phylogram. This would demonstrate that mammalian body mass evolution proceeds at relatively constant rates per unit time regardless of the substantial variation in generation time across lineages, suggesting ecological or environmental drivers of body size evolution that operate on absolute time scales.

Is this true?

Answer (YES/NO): NO